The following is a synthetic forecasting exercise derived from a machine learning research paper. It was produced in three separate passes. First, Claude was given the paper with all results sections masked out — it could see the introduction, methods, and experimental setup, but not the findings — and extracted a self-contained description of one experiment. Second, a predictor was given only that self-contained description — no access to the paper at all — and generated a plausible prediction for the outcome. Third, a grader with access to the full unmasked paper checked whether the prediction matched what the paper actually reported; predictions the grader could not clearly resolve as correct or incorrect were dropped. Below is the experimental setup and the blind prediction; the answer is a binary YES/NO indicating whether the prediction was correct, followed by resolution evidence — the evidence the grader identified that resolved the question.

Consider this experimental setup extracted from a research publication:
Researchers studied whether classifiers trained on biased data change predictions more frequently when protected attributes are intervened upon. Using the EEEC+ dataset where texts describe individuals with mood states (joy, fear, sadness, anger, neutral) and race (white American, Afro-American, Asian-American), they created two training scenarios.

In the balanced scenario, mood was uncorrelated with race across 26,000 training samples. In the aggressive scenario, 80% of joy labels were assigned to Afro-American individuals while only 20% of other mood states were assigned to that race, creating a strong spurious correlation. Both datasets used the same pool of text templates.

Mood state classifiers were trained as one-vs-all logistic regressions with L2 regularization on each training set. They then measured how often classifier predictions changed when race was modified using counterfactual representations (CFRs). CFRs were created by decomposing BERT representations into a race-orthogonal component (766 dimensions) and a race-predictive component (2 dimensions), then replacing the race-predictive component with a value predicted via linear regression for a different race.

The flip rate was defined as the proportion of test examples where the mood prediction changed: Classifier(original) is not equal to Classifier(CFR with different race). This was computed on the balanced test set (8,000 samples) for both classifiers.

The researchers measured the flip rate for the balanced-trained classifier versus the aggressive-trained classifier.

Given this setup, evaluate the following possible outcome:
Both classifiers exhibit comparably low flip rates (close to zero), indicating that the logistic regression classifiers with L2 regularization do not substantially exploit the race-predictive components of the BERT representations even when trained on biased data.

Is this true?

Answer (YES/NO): NO